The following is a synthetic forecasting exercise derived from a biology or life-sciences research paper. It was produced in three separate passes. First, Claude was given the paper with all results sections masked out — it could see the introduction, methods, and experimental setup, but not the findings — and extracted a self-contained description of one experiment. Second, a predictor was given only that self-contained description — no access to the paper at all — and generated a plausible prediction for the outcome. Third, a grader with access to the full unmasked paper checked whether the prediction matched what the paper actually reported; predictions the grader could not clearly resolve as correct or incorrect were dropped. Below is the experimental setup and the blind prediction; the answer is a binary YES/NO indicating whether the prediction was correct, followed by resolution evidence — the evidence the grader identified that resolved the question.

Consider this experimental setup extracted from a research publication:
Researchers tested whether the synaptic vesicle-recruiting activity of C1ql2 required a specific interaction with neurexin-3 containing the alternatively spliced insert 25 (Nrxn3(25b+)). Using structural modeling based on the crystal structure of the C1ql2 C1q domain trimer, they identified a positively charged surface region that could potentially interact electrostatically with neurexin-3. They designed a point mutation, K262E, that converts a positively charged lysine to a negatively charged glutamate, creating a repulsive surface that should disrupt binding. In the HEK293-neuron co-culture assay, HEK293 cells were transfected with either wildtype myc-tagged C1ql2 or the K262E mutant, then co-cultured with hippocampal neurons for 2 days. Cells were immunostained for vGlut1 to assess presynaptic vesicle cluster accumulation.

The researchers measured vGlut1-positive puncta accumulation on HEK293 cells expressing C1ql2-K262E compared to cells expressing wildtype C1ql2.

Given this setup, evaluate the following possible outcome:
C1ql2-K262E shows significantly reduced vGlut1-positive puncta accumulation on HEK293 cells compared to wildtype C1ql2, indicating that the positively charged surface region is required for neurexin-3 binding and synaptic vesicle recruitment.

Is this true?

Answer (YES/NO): YES